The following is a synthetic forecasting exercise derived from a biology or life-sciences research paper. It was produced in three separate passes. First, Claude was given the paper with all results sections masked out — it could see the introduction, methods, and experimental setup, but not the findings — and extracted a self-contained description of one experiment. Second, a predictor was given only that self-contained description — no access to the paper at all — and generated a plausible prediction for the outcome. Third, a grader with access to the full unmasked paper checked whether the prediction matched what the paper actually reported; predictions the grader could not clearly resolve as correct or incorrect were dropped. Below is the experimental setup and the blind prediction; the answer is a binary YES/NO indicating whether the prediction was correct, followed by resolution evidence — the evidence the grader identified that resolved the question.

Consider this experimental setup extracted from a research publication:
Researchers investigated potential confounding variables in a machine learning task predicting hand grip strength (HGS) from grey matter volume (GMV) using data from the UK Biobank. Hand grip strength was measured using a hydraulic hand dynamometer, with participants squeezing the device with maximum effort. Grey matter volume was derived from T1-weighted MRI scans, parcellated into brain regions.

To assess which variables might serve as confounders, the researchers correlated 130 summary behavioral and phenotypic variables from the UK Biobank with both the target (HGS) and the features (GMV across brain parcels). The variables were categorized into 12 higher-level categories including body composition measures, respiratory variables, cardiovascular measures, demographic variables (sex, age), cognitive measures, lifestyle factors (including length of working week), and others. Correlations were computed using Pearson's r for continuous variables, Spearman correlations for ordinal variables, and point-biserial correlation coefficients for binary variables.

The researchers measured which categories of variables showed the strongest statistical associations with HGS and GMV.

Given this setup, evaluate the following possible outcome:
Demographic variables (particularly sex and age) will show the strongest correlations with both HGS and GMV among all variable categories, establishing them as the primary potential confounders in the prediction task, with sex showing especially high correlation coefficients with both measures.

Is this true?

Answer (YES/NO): NO